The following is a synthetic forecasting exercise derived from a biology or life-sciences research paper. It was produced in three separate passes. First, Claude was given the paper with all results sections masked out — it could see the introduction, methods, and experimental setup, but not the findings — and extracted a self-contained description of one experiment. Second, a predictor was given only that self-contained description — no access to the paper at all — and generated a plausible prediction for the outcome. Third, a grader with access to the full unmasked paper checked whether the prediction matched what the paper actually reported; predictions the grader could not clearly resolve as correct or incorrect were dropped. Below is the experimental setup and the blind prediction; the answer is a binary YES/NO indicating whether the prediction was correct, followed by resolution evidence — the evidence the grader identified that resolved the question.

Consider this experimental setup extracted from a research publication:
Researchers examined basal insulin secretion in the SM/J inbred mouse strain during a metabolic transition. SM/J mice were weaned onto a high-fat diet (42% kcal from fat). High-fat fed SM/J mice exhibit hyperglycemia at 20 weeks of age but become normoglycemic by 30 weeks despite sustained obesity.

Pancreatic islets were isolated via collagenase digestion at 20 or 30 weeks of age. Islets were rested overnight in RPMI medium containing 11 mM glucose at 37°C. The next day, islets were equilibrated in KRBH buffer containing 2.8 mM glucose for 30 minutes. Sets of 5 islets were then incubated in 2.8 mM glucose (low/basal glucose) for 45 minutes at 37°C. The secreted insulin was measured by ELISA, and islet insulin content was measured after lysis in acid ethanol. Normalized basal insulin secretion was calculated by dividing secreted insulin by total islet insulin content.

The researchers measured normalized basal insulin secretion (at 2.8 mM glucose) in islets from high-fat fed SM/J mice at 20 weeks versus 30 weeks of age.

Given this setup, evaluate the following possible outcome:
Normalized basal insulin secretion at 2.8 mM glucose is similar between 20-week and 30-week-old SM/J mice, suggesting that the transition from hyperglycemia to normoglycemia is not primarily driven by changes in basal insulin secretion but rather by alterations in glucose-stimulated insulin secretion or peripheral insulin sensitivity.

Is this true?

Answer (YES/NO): NO